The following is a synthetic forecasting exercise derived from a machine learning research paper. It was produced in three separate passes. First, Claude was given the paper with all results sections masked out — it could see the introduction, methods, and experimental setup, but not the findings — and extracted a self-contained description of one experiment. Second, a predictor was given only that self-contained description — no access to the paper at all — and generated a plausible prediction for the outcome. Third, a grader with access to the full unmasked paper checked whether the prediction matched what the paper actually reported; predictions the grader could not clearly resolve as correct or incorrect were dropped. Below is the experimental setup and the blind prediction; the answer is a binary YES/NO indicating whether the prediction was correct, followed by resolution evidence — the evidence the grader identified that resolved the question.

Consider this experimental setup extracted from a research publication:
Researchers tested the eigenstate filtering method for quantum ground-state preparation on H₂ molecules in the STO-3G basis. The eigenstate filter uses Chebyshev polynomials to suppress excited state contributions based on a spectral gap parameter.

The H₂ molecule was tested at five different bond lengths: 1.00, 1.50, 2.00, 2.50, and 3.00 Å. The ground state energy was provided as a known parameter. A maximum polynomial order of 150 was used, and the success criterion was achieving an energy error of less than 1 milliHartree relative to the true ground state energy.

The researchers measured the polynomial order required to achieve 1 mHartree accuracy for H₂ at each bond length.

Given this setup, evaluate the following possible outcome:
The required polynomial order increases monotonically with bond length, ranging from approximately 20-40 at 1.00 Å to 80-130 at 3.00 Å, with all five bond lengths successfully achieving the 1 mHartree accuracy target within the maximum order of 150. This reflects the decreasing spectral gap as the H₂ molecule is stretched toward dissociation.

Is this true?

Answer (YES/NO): NO